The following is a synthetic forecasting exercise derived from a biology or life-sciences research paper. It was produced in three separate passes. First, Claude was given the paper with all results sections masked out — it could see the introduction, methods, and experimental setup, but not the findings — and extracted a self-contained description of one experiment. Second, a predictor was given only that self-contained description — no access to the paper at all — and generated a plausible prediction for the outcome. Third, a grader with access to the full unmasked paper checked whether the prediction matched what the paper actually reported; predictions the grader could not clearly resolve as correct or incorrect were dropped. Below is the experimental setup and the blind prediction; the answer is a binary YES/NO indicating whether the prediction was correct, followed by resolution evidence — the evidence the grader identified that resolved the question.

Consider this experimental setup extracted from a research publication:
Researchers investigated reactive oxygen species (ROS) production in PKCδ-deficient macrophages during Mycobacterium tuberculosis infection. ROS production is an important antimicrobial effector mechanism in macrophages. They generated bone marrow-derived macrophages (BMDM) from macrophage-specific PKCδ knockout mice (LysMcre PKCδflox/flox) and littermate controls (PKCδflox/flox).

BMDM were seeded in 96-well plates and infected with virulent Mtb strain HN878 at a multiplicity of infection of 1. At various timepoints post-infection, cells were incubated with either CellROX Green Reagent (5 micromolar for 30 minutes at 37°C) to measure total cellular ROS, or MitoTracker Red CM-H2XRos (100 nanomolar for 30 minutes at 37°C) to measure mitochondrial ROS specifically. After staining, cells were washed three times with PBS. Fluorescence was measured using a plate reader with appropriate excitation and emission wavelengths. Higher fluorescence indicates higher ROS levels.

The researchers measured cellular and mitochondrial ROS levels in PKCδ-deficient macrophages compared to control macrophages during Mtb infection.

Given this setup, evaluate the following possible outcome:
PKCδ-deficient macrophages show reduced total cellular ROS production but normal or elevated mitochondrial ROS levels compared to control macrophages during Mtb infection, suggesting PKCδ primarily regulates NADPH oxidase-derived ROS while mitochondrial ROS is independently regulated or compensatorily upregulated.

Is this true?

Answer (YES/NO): NO